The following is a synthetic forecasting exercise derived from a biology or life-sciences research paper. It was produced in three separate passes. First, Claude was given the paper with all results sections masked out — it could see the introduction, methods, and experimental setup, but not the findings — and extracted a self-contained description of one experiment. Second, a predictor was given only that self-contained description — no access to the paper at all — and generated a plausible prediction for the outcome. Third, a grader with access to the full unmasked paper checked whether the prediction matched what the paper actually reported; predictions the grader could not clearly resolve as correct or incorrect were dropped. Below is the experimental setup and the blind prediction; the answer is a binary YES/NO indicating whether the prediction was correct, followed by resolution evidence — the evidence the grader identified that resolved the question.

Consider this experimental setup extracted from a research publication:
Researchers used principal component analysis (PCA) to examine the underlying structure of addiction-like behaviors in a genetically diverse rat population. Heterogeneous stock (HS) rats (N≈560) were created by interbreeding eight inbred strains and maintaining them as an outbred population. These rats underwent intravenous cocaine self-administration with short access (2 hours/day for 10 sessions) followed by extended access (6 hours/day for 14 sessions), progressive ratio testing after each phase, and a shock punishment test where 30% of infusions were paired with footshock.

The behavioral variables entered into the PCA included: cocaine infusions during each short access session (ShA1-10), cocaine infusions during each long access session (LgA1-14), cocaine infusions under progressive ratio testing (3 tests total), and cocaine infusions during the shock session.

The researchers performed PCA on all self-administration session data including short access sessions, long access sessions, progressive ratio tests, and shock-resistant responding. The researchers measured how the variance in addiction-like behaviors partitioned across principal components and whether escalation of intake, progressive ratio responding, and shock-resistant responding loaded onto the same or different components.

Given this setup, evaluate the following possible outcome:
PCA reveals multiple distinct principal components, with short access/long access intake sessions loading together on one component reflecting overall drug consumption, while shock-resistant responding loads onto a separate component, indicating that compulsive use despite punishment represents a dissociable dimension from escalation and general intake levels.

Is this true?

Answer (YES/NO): NO